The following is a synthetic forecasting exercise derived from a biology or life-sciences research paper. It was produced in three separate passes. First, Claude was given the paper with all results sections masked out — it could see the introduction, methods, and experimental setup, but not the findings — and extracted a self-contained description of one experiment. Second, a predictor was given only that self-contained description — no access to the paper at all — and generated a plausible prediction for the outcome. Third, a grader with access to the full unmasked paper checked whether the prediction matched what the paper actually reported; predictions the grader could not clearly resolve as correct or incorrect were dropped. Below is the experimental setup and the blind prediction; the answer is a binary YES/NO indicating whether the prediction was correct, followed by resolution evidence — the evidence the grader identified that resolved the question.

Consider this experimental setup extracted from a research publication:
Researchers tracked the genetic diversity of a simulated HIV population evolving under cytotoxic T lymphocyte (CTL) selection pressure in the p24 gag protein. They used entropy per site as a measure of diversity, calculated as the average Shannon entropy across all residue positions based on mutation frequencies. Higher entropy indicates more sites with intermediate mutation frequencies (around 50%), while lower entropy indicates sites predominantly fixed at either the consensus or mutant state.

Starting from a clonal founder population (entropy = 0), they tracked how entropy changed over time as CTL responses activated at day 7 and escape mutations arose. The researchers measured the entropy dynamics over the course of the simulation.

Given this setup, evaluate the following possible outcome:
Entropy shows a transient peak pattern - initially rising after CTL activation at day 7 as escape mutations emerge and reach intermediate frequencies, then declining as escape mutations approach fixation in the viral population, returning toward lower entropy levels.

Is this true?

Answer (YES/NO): YES